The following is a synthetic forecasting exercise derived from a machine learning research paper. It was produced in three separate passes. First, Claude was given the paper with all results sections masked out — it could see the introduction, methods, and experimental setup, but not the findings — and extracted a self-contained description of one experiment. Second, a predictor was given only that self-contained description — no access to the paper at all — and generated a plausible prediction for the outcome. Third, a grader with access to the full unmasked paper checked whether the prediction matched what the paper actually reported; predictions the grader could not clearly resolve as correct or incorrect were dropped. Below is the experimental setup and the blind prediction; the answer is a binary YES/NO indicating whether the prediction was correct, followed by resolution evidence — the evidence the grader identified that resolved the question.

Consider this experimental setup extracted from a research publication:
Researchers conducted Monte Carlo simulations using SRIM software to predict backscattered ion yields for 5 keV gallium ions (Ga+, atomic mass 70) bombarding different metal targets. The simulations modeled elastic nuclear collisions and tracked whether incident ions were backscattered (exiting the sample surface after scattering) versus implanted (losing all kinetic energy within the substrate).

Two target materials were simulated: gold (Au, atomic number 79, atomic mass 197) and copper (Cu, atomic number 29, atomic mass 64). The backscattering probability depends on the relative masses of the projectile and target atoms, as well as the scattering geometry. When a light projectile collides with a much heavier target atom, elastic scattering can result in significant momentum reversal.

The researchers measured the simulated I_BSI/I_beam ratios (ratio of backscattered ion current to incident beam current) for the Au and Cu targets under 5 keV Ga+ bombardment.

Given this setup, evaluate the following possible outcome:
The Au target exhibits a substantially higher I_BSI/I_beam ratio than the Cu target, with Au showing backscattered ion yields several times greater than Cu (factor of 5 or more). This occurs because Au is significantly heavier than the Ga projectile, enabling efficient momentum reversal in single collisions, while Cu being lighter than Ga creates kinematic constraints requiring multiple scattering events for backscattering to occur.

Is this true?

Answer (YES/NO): NO